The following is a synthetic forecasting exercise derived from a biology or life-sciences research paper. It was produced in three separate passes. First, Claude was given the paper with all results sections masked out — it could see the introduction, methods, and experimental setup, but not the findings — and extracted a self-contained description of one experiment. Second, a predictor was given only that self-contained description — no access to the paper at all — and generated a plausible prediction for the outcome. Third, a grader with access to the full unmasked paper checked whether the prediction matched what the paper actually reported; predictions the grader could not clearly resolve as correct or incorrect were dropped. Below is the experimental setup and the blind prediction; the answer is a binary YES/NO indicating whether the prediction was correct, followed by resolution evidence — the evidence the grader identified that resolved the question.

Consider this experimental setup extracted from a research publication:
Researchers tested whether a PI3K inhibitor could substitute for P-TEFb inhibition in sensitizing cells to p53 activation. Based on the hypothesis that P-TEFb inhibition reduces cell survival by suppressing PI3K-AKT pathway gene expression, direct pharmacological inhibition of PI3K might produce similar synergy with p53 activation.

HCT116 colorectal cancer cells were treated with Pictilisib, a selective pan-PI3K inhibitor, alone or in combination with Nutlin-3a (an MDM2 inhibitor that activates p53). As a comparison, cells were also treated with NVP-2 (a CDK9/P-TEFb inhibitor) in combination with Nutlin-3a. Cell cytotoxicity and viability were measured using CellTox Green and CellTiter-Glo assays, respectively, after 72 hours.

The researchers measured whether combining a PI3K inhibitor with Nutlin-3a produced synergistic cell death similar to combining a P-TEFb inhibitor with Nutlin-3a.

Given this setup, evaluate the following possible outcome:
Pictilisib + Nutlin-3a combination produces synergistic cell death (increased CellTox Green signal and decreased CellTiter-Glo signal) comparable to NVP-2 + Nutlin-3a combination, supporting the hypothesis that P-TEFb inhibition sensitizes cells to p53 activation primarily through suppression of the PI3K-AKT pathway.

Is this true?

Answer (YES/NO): NO